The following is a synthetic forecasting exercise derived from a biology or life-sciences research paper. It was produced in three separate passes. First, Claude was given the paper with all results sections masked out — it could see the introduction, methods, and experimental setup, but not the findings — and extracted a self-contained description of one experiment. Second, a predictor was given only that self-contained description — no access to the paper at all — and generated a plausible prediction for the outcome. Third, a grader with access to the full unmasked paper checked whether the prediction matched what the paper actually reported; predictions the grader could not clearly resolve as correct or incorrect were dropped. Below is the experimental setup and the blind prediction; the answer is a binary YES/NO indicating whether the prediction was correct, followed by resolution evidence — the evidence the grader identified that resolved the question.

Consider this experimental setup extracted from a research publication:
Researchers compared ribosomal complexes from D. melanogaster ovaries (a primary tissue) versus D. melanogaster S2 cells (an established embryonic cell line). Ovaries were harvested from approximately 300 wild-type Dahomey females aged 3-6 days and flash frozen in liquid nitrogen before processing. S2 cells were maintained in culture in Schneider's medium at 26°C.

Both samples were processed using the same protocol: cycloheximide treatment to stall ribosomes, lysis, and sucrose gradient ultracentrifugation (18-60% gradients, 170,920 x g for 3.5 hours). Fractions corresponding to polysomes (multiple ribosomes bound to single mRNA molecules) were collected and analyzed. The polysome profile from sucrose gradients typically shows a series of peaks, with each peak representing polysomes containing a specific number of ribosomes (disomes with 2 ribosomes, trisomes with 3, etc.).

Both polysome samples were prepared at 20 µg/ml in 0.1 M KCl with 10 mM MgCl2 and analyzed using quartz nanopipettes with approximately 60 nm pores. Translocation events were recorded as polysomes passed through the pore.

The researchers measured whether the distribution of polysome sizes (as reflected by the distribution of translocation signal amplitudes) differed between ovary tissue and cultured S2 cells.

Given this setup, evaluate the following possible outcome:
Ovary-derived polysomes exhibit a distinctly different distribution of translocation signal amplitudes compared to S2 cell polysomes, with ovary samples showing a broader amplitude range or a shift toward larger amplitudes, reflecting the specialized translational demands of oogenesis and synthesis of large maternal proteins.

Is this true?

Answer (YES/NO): NO